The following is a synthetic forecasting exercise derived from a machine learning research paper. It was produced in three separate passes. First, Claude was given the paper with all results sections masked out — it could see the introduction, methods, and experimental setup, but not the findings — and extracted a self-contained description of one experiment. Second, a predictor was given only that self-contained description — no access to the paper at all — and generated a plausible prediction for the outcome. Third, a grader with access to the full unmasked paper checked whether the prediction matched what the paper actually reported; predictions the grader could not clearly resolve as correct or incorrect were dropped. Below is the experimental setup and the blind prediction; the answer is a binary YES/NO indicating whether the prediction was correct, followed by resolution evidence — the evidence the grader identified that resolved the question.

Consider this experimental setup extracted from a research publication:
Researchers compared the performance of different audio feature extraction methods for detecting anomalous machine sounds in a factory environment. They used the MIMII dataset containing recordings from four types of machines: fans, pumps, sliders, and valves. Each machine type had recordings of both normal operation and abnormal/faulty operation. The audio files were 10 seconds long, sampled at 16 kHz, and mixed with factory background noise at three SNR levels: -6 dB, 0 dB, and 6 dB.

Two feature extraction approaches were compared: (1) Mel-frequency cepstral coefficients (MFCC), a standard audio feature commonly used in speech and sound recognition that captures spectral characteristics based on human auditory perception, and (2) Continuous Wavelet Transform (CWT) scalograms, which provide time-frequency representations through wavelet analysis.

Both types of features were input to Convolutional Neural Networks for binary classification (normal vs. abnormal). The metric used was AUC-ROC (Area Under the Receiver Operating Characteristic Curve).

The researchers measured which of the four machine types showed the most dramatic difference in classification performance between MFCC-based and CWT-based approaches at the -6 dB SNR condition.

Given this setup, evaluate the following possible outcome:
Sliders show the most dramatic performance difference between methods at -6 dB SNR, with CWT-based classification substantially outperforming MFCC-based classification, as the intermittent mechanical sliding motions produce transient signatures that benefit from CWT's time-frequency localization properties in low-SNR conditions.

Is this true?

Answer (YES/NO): NO